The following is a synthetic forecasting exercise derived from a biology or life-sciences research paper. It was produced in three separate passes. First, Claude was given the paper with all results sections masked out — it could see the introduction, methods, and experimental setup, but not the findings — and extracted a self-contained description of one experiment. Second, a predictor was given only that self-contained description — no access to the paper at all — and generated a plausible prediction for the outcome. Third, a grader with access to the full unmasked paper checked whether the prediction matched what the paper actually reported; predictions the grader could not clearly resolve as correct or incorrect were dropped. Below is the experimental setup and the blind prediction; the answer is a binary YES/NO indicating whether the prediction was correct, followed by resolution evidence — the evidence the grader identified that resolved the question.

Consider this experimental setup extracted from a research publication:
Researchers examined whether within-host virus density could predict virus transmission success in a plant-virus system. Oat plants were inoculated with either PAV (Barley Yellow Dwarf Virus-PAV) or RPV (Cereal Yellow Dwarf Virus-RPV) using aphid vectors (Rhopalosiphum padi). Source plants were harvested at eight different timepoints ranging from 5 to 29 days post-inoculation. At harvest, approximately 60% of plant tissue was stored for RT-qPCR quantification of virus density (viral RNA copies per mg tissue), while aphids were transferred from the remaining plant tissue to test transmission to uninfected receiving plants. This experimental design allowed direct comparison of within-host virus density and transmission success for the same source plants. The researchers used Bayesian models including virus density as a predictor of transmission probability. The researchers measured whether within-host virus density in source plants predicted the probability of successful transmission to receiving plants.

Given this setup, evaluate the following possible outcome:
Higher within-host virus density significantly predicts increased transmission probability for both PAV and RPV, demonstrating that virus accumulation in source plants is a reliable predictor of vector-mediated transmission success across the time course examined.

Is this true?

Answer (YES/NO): NO